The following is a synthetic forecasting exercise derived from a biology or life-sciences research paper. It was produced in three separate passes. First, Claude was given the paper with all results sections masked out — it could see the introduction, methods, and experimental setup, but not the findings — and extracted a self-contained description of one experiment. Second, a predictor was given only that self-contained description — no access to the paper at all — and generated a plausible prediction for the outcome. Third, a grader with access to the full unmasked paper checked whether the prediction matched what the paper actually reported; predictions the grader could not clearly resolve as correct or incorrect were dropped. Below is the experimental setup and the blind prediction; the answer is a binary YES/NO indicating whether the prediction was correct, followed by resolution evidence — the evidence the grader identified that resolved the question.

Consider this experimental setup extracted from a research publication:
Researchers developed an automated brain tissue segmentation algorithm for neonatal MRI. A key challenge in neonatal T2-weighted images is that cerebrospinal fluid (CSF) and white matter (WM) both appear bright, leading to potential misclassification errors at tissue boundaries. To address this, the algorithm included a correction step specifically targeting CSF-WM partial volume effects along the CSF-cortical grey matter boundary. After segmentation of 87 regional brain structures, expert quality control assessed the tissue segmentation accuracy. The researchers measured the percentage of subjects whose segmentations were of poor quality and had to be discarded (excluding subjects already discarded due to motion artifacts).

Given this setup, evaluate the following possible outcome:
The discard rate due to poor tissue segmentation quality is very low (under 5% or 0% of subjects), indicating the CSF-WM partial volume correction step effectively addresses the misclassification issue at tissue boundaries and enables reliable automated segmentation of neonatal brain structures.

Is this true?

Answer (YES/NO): YES